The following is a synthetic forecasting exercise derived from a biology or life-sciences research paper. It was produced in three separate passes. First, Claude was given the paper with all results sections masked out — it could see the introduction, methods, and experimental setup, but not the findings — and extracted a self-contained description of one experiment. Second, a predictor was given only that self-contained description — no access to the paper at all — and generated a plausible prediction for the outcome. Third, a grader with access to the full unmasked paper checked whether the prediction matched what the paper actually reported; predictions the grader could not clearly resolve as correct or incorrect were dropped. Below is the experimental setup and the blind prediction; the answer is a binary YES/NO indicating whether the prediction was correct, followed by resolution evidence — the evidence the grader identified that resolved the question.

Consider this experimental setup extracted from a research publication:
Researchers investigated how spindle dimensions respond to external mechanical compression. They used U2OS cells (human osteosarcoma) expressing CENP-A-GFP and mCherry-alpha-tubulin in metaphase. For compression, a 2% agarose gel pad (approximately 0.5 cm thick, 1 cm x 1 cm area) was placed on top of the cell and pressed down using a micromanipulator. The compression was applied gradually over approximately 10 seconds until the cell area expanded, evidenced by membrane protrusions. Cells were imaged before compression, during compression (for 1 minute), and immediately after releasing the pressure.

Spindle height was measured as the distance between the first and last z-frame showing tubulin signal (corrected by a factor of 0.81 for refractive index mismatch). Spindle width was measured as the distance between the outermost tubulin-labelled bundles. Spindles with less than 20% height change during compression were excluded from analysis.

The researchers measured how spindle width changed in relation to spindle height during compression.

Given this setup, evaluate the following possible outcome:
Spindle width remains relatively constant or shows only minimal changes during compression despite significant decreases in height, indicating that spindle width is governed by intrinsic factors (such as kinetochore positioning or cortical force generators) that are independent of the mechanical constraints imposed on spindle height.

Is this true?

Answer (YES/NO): NO